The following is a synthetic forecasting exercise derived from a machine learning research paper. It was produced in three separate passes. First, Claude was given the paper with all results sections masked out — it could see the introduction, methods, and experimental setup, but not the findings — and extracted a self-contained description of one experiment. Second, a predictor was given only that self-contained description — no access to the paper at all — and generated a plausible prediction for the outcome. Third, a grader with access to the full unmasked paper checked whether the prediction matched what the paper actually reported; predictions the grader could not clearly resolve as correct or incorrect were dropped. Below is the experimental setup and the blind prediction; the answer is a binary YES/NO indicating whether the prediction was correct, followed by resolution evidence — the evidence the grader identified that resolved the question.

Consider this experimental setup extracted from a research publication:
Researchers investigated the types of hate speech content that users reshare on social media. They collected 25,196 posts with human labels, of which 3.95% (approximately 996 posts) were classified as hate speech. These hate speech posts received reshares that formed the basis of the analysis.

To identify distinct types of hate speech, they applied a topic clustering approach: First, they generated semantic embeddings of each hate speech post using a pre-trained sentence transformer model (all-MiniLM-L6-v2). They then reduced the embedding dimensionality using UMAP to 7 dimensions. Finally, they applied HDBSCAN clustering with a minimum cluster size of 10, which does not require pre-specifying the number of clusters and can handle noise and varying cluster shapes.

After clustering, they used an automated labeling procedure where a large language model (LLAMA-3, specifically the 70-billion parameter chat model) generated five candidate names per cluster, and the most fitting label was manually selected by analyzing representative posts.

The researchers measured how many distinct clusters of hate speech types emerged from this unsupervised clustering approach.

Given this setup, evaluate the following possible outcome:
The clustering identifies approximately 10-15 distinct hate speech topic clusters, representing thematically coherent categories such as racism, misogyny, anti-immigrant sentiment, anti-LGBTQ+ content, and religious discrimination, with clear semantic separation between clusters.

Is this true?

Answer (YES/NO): NO